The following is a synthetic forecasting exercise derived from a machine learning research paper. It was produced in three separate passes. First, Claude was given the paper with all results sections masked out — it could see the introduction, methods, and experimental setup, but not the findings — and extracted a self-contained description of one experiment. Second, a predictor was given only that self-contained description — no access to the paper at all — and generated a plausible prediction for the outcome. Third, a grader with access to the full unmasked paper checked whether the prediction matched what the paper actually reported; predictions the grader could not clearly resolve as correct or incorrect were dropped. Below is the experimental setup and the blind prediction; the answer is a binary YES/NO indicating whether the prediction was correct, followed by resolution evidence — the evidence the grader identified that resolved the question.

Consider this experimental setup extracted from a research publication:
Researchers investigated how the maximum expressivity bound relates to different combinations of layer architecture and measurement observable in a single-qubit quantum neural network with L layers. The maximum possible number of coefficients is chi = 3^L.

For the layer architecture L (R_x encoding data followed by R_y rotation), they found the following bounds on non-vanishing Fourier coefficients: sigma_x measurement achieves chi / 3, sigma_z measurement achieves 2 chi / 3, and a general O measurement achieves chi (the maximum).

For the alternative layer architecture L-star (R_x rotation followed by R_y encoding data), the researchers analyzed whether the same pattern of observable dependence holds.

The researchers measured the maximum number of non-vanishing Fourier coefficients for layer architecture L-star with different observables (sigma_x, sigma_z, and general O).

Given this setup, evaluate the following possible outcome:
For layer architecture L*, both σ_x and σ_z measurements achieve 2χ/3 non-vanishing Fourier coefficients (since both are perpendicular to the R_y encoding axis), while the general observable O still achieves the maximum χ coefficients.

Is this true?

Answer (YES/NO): NO